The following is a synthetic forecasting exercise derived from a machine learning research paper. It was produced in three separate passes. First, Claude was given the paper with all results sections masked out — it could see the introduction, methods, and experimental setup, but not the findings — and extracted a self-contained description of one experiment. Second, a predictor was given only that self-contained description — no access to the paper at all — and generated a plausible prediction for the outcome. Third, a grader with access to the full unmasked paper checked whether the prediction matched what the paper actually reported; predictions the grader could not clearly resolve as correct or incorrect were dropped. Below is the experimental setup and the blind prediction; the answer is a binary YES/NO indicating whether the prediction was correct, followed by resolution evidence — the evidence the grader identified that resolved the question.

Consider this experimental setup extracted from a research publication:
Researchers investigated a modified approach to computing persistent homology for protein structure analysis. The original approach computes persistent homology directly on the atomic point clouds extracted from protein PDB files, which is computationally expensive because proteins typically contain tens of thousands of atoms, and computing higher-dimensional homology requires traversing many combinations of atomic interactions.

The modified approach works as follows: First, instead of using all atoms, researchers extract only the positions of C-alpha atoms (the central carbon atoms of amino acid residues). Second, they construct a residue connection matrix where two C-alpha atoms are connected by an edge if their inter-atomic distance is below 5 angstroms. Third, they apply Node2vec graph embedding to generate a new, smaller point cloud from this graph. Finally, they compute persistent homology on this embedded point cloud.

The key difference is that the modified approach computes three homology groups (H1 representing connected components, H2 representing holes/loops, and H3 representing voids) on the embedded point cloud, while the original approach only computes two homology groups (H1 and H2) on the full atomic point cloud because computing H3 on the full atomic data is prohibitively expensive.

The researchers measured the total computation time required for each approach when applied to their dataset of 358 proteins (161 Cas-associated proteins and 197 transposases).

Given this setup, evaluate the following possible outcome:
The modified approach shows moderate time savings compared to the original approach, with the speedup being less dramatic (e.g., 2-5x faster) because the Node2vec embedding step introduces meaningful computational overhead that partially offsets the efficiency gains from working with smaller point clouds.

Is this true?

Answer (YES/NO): NO